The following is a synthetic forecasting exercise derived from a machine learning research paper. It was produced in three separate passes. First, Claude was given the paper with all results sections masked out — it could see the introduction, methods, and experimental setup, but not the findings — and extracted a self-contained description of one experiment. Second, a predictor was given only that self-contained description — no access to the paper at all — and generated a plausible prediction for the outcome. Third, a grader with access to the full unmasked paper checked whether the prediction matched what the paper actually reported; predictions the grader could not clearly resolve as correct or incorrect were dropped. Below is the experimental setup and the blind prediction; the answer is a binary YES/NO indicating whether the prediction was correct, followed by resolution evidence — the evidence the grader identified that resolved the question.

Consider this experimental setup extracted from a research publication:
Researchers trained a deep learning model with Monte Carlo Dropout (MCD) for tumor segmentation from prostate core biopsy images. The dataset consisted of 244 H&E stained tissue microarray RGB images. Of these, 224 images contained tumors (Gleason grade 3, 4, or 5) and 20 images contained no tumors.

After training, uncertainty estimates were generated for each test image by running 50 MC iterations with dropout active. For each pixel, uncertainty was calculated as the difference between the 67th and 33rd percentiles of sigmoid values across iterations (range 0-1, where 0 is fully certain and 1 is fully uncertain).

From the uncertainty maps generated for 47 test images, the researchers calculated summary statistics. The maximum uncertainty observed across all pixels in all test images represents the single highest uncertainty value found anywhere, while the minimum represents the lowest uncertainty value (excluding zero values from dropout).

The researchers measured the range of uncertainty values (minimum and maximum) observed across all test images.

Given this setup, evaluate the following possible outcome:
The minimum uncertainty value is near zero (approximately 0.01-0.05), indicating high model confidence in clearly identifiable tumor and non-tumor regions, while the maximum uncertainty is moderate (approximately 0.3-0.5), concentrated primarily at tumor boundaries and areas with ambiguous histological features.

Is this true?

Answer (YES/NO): NO